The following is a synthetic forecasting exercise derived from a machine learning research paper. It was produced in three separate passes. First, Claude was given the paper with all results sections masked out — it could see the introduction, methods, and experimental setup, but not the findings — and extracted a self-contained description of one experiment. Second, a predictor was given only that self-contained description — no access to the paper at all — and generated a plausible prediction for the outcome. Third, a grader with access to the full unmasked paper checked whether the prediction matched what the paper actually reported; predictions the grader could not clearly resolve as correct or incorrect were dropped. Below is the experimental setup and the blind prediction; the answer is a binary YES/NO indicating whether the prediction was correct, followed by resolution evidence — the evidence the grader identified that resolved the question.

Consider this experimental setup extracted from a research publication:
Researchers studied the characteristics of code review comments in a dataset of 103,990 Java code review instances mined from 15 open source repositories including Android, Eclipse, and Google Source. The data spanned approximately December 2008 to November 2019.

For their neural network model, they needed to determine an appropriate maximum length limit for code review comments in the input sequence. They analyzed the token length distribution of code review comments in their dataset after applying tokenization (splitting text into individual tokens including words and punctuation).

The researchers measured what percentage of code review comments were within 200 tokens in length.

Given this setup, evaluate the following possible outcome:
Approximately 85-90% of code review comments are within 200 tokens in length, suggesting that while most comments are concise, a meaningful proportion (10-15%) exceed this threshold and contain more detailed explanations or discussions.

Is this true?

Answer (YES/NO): NO